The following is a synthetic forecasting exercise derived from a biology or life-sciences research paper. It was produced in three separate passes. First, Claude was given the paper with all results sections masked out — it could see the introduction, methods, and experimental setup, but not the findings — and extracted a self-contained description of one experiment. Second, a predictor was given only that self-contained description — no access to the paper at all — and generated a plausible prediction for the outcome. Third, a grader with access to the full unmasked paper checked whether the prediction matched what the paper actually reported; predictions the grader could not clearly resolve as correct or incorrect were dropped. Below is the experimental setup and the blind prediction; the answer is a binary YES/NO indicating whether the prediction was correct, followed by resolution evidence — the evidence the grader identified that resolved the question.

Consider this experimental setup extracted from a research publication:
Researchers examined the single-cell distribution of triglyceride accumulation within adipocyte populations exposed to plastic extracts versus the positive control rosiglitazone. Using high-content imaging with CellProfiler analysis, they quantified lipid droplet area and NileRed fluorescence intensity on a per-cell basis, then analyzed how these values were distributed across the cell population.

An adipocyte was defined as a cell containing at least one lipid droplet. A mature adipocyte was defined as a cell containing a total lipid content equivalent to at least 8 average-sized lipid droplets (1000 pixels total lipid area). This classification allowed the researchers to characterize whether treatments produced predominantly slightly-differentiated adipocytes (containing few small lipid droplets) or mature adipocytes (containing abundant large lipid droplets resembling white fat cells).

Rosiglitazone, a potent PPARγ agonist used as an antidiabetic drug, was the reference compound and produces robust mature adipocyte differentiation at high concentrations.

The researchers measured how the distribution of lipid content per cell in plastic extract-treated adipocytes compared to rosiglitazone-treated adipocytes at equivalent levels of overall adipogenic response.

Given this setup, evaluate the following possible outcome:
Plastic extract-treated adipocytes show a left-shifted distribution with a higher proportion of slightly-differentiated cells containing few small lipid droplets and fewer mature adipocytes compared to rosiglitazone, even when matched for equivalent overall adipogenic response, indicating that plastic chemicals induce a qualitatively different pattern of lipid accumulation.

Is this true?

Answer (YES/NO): NO